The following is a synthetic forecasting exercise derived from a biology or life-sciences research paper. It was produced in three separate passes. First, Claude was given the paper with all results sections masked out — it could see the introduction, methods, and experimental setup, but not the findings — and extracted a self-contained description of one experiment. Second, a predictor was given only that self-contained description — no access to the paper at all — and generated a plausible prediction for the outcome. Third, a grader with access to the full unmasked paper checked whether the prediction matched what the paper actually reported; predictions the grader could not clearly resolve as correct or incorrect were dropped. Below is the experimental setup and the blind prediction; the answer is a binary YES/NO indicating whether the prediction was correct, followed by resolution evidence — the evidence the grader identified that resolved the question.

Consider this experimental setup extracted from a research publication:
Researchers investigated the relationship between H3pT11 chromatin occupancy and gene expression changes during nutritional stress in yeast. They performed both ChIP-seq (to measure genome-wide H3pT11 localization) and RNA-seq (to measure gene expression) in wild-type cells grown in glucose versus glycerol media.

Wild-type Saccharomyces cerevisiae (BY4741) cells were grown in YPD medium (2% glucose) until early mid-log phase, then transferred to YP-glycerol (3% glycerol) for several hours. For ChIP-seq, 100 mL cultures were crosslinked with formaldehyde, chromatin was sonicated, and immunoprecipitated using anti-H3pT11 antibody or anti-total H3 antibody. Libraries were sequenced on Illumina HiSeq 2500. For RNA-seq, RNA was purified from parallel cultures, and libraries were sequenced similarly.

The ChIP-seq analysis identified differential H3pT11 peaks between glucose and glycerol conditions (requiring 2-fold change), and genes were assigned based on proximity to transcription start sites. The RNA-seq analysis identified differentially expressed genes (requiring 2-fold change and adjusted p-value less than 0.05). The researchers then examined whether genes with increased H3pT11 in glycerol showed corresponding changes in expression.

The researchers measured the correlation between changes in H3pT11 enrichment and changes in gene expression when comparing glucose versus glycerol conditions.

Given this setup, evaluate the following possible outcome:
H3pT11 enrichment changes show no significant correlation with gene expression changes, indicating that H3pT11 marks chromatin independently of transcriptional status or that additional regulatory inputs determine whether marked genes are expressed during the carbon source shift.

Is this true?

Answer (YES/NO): NO